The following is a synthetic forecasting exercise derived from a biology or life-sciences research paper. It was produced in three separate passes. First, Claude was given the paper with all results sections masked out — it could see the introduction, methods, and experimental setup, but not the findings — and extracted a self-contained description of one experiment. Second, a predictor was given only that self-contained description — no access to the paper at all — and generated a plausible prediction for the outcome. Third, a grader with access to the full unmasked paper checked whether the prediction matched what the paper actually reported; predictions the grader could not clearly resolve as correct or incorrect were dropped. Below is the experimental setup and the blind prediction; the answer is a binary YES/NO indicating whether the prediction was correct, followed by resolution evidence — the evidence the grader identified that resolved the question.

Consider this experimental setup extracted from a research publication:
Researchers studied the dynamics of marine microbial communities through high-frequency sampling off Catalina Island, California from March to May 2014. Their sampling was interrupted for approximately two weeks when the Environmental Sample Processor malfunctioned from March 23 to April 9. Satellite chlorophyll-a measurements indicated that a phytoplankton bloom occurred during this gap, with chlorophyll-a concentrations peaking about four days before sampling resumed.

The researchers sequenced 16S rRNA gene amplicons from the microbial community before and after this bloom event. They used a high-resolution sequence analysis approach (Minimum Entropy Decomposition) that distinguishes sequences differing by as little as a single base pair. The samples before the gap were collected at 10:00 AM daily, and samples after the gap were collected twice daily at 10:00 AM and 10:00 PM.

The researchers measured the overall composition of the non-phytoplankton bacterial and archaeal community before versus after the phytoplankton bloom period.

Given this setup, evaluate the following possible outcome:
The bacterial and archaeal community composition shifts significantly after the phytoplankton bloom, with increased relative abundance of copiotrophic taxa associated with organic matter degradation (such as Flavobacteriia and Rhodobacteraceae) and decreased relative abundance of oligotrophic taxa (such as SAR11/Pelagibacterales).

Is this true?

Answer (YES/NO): NO